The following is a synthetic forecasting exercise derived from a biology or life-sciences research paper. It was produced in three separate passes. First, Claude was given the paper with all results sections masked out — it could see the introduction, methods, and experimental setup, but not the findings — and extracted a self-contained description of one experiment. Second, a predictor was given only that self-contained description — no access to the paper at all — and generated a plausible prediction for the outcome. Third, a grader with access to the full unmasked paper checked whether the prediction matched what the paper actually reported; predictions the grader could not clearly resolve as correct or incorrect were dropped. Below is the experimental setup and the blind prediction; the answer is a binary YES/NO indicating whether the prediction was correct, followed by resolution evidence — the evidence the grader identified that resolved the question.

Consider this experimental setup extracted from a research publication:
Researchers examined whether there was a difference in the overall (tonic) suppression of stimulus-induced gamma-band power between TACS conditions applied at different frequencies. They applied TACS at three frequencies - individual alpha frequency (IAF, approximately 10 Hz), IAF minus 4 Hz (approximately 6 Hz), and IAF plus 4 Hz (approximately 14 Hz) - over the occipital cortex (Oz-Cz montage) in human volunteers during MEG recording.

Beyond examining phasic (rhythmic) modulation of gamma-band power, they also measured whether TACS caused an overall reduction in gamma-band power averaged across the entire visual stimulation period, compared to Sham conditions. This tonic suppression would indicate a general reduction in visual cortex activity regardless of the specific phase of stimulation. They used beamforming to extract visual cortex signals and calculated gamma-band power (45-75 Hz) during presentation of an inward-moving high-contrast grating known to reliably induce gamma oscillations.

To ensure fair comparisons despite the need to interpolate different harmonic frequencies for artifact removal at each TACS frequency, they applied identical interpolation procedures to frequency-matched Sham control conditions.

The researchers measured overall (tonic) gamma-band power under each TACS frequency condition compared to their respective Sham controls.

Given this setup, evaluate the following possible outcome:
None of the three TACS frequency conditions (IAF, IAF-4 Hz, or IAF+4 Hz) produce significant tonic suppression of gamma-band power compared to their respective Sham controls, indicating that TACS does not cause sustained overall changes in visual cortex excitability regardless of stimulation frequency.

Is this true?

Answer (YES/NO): NO